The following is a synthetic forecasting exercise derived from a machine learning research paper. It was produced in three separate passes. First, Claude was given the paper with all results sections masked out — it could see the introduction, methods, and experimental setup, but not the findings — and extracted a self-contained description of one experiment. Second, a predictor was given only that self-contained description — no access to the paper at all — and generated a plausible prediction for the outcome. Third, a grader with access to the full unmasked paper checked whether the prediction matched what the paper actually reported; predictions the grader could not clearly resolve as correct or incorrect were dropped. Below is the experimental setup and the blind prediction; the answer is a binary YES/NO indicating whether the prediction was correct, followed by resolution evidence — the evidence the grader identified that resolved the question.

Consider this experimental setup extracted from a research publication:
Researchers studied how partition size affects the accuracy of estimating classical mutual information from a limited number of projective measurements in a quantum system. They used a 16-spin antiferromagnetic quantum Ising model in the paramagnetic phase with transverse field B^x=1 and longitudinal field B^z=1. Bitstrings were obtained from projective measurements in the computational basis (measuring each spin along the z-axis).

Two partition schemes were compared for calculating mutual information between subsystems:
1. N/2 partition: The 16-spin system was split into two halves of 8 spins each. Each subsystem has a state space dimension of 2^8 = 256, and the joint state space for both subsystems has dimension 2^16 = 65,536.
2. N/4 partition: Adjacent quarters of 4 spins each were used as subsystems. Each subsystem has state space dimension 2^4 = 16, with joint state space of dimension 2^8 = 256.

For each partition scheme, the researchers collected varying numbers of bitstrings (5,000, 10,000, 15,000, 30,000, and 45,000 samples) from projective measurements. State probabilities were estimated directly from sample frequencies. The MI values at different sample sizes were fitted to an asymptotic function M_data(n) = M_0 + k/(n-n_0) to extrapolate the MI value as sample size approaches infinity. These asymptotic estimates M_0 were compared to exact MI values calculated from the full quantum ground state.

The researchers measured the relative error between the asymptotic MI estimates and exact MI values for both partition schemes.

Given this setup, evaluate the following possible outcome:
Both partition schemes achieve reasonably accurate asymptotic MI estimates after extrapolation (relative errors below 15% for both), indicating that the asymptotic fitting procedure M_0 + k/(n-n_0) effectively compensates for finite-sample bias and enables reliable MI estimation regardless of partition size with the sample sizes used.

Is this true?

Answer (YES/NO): NO